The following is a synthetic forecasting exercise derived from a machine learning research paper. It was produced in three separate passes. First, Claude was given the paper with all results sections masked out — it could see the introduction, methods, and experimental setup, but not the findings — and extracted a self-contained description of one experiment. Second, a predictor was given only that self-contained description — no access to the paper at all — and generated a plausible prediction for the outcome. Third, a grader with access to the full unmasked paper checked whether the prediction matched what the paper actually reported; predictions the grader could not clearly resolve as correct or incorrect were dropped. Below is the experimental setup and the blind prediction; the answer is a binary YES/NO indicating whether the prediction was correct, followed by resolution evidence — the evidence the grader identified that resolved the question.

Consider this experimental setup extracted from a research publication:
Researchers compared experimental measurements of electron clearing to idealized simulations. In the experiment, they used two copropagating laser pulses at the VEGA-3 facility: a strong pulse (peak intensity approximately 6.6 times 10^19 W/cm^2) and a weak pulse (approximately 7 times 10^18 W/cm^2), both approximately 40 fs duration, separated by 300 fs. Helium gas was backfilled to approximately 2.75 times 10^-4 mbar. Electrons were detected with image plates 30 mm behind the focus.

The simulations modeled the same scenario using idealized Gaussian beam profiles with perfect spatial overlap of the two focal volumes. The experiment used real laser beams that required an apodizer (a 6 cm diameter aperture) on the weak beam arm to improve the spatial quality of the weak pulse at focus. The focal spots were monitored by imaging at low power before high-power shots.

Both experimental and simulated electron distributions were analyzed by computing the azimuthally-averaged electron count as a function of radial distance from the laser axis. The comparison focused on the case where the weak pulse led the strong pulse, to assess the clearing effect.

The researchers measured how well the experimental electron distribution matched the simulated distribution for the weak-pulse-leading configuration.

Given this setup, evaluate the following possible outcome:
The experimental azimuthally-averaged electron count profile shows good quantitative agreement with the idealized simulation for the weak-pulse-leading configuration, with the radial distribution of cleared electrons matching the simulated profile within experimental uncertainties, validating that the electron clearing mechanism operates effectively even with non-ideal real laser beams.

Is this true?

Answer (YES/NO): NO